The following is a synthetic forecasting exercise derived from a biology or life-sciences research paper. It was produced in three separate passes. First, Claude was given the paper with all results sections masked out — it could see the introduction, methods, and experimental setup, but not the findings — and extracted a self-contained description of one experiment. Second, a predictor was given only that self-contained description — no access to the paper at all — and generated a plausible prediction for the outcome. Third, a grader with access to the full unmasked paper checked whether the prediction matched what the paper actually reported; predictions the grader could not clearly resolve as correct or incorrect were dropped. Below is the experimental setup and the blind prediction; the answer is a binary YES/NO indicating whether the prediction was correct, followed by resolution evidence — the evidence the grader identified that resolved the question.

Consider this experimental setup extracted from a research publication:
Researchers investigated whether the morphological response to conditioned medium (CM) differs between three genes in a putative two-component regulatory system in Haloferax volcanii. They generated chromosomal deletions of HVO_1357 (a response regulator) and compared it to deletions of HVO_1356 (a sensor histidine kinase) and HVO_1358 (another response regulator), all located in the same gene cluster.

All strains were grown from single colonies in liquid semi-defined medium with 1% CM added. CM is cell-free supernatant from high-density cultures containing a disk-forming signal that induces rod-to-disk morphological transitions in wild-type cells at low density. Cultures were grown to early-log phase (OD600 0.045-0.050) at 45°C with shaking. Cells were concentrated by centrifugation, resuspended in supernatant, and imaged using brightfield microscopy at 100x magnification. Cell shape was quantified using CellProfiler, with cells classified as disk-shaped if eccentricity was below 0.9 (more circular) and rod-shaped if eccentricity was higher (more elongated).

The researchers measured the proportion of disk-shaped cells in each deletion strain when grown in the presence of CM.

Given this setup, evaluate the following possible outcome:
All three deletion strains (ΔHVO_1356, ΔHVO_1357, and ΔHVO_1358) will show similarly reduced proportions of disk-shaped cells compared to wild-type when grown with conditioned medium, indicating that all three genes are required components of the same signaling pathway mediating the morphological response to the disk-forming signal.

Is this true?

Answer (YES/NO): NO